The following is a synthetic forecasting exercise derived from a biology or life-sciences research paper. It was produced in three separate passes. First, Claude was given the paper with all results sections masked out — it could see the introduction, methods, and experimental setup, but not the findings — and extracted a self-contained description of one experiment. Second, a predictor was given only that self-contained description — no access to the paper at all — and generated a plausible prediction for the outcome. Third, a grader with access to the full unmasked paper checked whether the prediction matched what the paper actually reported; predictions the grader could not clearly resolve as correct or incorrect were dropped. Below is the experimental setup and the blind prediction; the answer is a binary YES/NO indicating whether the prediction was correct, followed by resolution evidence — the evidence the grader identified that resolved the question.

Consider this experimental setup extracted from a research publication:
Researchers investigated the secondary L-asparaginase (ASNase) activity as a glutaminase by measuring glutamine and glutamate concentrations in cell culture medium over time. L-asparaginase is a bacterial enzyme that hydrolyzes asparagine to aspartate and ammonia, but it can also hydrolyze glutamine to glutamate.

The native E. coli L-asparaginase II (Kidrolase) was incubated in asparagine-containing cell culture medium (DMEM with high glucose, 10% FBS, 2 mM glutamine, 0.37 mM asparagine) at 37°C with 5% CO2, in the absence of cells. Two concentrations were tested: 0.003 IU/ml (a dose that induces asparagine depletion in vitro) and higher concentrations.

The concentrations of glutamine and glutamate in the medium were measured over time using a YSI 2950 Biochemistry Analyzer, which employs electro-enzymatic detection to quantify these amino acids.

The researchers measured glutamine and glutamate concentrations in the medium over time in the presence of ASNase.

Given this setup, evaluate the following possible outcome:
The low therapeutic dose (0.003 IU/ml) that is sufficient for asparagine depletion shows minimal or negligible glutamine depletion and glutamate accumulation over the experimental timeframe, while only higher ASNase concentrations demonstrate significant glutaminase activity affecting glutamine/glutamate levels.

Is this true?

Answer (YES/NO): YES